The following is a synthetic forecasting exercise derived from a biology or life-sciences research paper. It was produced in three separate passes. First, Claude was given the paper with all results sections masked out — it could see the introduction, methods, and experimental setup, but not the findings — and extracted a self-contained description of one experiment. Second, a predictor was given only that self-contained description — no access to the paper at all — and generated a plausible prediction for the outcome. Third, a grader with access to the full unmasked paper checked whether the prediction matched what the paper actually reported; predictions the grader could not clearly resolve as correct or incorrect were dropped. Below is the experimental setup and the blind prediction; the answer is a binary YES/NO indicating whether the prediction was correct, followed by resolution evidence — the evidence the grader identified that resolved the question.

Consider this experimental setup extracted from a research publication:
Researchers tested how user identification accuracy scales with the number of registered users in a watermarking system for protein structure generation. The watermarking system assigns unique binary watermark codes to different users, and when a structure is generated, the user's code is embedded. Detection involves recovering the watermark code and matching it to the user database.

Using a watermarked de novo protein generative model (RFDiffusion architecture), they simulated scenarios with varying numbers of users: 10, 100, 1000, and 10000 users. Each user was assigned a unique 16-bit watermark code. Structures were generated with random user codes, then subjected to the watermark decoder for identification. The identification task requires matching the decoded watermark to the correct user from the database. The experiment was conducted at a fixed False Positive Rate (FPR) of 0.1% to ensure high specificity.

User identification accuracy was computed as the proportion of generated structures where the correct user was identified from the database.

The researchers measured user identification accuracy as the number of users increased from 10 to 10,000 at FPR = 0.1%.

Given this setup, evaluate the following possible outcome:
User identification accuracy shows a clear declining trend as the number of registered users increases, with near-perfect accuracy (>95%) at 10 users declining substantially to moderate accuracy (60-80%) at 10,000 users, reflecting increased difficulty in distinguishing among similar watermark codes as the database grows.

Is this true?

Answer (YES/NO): NO